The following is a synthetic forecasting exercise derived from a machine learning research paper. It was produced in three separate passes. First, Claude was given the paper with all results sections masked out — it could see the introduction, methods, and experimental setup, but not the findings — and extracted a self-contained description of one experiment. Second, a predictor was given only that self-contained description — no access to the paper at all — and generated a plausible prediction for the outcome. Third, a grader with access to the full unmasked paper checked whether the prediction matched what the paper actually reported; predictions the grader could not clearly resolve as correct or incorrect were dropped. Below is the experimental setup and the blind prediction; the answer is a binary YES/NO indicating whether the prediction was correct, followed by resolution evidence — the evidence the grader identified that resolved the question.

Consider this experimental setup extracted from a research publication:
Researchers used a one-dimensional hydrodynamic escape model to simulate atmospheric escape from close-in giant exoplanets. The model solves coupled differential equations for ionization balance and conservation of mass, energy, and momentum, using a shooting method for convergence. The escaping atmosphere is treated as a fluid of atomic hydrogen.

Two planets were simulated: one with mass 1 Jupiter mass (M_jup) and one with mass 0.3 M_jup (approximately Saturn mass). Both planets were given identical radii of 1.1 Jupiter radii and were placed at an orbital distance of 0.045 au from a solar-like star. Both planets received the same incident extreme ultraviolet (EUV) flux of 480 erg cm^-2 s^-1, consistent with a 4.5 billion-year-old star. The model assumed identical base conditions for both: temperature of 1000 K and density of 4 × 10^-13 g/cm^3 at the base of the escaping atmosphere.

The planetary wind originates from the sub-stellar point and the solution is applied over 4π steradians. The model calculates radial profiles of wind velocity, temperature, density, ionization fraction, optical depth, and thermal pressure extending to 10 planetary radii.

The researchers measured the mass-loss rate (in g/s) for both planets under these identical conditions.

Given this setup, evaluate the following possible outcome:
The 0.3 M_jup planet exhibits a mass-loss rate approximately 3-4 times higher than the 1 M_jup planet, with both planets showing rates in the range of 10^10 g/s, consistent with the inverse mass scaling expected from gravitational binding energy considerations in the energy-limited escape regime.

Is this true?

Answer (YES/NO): NO